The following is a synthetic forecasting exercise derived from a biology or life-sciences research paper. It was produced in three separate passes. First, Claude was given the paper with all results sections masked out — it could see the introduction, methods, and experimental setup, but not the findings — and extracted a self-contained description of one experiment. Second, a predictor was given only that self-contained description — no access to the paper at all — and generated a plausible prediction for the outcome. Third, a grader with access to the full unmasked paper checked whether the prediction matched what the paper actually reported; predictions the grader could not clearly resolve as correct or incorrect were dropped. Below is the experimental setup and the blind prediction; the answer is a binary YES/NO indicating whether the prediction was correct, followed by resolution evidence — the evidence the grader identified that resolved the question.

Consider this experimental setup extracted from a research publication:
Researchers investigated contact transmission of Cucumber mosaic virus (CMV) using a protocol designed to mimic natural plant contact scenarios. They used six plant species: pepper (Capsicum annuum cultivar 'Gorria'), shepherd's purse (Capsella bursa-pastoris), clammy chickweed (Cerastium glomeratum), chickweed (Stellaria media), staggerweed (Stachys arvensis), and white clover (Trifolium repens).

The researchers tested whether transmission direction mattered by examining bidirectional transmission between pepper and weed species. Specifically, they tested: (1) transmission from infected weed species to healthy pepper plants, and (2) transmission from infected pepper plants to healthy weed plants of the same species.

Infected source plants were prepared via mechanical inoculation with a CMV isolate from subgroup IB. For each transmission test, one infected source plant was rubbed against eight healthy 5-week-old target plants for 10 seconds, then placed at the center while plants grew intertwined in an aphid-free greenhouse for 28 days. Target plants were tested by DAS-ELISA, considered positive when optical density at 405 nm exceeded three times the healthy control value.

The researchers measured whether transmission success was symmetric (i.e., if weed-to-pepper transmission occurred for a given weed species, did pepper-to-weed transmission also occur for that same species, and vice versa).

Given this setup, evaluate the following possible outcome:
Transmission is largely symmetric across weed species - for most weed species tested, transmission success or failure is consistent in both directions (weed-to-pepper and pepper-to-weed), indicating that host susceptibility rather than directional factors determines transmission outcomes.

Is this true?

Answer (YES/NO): NO